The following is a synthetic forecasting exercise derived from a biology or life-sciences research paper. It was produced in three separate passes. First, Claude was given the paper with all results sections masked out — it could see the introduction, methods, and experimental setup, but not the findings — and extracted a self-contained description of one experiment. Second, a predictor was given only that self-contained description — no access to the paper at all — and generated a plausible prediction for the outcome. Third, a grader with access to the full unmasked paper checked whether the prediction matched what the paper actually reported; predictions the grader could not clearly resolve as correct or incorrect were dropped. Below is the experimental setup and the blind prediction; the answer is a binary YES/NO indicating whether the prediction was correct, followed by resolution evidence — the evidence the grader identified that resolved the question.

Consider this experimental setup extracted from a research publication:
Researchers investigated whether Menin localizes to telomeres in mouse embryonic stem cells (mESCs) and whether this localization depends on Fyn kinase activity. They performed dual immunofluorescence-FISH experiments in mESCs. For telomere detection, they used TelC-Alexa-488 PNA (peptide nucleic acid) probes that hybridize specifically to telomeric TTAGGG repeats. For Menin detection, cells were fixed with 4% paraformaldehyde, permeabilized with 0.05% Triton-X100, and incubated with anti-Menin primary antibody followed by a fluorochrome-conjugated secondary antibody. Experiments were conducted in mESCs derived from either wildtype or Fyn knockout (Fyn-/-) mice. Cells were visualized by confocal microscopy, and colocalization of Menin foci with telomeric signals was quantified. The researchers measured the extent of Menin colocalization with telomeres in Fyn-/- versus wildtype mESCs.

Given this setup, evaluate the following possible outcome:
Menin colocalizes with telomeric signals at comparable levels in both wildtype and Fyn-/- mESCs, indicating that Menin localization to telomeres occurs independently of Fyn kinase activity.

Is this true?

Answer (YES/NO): NO